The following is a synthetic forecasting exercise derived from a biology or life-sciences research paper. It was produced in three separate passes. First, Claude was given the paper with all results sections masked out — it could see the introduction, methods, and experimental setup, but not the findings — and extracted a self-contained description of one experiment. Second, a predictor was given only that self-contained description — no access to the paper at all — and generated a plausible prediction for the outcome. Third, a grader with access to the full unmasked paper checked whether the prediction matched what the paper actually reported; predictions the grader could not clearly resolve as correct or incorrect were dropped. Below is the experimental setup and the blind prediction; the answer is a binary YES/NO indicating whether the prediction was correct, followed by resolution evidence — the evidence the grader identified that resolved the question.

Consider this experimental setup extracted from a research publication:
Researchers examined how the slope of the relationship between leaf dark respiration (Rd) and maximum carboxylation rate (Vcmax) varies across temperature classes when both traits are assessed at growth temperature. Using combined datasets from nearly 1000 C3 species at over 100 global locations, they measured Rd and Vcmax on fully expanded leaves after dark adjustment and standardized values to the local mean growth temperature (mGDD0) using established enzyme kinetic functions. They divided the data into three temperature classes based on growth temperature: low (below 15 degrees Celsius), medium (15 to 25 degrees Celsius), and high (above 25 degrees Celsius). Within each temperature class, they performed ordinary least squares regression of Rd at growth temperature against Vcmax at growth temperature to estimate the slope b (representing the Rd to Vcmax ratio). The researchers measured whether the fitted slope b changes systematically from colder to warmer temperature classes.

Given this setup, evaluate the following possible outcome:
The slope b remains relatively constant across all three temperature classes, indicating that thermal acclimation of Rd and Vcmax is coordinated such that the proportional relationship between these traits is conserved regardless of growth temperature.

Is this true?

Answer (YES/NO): NO